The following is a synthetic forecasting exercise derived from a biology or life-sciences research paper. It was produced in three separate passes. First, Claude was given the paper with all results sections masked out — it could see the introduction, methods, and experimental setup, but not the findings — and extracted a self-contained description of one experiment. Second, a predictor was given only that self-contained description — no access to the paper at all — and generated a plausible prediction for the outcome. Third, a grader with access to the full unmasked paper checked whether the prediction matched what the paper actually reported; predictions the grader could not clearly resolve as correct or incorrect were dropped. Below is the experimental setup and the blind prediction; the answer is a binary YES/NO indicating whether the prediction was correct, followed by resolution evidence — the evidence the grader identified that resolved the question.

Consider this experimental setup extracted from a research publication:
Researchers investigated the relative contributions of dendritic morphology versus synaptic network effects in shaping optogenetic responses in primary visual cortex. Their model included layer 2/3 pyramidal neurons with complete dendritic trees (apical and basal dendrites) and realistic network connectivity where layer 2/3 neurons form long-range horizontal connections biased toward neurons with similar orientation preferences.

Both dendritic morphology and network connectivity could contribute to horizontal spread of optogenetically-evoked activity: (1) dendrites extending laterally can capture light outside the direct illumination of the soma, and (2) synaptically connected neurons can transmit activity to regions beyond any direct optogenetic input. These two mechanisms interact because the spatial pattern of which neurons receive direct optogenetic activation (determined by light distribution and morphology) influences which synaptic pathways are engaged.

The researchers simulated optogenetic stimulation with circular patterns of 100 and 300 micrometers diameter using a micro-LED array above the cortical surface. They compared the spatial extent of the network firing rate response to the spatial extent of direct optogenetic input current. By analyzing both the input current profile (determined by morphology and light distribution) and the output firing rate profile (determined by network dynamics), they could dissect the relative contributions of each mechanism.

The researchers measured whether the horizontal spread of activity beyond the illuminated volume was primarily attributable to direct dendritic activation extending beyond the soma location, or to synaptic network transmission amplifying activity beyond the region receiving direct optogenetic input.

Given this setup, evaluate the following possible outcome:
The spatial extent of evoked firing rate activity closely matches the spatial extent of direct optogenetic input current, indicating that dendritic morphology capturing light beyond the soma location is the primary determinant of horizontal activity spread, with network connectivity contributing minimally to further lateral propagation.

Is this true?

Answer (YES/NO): NO